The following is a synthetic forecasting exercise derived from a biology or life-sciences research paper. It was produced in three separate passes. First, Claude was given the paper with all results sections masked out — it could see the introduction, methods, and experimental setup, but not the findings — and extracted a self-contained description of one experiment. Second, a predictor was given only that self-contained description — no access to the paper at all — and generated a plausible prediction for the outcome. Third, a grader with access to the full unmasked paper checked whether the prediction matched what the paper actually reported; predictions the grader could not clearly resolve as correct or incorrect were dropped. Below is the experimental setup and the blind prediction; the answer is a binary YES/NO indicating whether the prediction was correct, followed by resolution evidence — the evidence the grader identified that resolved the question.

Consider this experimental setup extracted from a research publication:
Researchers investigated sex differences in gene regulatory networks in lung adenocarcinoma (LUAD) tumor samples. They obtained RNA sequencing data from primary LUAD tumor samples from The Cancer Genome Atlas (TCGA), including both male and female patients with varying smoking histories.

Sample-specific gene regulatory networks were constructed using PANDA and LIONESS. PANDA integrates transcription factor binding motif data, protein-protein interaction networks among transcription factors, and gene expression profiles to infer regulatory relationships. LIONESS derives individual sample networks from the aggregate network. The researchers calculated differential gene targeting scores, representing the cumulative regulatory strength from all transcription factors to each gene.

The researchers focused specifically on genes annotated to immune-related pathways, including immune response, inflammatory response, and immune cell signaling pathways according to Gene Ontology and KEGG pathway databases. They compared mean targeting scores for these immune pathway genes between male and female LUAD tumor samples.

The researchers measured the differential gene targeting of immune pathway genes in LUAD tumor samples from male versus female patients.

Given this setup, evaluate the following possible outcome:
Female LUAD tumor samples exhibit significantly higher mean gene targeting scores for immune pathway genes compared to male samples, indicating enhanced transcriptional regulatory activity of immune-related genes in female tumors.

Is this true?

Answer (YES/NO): YES